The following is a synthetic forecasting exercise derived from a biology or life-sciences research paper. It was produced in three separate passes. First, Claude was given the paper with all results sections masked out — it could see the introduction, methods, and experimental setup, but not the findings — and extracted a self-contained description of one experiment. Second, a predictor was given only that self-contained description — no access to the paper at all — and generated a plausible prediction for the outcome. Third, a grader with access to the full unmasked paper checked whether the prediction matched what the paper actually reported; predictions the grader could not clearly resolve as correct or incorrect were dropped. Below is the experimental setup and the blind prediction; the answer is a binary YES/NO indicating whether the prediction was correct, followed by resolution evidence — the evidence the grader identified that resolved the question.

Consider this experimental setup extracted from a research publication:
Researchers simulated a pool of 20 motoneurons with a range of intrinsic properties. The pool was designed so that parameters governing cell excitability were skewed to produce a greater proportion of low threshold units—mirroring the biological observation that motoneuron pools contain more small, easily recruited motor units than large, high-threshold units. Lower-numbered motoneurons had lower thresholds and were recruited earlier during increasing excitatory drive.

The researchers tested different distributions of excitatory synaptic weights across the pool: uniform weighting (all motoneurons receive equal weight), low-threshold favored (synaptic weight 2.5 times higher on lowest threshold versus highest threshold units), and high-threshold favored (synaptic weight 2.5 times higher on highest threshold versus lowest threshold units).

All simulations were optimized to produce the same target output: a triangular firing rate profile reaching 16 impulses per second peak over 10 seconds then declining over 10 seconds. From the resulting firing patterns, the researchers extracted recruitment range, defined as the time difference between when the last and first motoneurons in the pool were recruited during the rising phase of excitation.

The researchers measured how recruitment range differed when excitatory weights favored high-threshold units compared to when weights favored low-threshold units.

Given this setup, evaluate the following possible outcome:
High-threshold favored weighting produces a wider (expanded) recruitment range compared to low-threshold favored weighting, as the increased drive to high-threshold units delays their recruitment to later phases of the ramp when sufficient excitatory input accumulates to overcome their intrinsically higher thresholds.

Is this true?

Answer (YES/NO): NO